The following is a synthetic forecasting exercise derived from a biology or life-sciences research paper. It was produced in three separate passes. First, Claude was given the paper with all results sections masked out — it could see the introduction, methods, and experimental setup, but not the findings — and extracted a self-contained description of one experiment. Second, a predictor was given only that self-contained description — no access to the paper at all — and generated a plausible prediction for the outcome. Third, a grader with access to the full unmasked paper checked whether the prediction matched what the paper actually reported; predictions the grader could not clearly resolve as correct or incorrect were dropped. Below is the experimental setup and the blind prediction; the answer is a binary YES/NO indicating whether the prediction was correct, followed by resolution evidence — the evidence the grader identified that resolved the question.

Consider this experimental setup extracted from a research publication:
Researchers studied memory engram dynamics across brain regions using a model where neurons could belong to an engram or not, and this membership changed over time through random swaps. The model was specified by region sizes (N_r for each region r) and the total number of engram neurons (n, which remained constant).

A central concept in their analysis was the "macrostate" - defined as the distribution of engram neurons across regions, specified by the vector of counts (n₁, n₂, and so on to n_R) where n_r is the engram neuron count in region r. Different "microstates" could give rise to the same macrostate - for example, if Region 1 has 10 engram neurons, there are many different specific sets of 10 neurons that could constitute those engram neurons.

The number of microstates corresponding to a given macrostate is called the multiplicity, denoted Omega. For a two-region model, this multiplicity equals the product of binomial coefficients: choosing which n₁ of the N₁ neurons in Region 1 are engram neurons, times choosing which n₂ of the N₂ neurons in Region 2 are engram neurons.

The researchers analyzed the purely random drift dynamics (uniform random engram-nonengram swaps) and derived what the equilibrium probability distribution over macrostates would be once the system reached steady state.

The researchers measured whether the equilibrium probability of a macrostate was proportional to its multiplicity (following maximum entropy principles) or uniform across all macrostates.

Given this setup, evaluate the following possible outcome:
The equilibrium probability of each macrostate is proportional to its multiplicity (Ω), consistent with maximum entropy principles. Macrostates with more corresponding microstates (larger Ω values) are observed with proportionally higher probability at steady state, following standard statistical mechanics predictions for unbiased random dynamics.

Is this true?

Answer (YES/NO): YES